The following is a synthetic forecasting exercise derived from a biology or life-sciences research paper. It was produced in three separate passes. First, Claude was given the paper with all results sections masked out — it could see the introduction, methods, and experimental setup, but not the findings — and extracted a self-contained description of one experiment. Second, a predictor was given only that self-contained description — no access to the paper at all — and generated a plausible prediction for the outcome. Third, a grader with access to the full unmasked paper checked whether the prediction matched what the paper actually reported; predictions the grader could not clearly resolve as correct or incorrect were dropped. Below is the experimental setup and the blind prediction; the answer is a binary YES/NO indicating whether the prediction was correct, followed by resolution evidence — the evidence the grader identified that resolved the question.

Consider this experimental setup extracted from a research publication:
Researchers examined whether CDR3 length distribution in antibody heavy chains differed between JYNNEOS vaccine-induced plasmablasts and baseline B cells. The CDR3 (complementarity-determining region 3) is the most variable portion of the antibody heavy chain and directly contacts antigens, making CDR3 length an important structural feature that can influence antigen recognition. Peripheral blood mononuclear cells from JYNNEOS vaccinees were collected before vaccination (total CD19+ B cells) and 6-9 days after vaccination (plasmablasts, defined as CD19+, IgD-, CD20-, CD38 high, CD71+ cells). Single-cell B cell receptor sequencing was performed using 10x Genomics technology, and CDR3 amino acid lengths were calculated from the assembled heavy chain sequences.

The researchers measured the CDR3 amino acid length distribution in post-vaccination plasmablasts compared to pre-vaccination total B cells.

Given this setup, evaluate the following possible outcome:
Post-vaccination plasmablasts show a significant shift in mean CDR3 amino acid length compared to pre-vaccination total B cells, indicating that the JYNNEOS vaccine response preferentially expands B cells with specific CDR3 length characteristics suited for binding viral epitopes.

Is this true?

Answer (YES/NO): NO